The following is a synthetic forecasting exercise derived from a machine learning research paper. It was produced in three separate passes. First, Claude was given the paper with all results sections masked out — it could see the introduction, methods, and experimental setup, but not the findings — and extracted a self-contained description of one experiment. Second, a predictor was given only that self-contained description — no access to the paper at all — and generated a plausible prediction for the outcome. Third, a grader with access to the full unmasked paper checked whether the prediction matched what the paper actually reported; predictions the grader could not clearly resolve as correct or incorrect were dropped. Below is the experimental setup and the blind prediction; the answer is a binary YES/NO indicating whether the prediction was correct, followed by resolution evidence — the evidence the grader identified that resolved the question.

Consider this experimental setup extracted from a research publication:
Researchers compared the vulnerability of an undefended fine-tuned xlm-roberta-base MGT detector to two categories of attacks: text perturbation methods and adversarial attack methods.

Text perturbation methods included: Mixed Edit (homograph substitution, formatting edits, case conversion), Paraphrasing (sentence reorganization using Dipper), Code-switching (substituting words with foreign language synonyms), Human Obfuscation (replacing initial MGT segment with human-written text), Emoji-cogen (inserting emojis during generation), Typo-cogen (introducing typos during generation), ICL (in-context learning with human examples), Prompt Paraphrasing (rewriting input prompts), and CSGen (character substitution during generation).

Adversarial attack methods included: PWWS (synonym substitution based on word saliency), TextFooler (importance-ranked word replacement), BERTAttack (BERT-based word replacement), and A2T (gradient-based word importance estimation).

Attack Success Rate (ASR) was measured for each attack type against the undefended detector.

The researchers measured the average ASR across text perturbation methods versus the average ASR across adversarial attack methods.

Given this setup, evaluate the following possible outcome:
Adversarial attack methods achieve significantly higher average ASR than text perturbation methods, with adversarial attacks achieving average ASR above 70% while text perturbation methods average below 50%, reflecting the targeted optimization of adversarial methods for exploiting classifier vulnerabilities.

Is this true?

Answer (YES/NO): NO